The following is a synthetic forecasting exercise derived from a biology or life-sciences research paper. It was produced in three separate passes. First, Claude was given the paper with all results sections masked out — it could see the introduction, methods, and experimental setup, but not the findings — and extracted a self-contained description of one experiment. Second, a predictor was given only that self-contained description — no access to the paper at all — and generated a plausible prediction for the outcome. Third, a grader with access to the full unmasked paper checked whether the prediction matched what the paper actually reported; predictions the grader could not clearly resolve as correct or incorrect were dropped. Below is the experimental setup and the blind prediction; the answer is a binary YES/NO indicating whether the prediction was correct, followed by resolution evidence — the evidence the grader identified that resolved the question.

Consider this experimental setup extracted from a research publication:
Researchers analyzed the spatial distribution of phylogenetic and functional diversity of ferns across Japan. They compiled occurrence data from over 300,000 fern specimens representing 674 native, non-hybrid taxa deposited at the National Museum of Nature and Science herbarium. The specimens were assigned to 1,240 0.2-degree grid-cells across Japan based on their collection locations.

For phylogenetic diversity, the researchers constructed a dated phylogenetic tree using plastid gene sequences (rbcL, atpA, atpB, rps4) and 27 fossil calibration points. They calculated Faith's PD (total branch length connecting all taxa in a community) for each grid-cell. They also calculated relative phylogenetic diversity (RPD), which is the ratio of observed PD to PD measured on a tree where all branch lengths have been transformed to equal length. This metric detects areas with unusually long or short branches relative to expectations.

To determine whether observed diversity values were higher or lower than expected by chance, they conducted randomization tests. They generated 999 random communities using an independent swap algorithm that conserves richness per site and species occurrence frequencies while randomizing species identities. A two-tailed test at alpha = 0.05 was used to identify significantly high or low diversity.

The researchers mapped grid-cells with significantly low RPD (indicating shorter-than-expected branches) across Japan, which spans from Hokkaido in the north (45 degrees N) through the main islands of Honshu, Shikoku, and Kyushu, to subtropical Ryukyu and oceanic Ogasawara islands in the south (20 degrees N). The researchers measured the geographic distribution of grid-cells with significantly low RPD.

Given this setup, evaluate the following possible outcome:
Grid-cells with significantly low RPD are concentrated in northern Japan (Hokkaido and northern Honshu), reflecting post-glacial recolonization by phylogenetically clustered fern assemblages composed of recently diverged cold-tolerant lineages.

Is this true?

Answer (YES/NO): NO